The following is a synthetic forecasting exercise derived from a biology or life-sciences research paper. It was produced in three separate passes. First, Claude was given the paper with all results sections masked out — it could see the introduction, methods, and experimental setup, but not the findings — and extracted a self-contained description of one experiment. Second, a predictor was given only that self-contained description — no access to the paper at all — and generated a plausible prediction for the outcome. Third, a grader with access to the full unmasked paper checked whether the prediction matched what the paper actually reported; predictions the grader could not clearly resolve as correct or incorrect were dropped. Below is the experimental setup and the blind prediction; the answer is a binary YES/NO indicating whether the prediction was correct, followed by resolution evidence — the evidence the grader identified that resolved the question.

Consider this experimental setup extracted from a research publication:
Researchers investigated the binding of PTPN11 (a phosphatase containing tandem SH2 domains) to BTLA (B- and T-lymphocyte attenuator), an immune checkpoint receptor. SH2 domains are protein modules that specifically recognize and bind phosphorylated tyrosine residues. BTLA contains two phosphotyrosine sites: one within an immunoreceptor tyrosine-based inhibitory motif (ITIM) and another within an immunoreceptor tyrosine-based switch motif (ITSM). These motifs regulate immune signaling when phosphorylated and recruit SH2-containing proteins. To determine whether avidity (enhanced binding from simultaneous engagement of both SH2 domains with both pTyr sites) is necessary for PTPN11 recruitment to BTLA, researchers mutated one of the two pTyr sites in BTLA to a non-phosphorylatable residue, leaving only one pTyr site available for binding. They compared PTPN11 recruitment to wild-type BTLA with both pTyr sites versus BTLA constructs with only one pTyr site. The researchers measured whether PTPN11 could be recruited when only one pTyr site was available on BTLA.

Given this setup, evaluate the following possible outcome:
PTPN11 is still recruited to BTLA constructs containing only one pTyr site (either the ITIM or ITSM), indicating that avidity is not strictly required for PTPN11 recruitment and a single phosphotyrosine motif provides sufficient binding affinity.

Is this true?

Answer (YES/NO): NO